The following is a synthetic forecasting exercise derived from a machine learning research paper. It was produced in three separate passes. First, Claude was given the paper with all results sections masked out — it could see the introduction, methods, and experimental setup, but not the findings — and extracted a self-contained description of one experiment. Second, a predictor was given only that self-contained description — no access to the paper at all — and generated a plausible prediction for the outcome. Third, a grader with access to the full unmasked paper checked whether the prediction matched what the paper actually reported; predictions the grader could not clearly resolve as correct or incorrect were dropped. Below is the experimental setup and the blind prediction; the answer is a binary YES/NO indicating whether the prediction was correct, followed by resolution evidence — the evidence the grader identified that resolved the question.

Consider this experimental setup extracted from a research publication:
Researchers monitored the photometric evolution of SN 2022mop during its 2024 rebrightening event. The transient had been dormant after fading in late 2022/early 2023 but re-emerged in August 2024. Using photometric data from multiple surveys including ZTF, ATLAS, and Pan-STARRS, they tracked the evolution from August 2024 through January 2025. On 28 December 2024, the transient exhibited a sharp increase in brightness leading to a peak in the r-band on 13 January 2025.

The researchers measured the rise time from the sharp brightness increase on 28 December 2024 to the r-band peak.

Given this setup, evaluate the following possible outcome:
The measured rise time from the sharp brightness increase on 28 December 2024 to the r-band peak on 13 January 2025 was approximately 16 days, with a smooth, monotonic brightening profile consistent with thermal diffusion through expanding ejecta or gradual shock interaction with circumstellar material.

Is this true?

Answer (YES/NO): NO